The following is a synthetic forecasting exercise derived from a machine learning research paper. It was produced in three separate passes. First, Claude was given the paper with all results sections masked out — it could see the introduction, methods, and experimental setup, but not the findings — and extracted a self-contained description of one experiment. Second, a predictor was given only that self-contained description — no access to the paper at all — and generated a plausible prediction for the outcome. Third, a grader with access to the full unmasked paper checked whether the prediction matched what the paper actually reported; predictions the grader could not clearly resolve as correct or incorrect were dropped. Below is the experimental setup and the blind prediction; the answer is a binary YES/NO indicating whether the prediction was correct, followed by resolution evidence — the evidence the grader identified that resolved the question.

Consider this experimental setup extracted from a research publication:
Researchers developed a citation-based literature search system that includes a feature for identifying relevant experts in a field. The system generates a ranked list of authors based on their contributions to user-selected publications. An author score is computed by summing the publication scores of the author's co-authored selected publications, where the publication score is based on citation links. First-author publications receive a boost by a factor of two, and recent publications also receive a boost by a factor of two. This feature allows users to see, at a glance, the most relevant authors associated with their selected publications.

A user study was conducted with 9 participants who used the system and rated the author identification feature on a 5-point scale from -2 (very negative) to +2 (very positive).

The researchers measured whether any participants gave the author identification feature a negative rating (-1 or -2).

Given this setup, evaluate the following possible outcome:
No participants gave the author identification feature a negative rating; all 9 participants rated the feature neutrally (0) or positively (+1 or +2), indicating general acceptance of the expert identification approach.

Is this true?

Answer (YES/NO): NO